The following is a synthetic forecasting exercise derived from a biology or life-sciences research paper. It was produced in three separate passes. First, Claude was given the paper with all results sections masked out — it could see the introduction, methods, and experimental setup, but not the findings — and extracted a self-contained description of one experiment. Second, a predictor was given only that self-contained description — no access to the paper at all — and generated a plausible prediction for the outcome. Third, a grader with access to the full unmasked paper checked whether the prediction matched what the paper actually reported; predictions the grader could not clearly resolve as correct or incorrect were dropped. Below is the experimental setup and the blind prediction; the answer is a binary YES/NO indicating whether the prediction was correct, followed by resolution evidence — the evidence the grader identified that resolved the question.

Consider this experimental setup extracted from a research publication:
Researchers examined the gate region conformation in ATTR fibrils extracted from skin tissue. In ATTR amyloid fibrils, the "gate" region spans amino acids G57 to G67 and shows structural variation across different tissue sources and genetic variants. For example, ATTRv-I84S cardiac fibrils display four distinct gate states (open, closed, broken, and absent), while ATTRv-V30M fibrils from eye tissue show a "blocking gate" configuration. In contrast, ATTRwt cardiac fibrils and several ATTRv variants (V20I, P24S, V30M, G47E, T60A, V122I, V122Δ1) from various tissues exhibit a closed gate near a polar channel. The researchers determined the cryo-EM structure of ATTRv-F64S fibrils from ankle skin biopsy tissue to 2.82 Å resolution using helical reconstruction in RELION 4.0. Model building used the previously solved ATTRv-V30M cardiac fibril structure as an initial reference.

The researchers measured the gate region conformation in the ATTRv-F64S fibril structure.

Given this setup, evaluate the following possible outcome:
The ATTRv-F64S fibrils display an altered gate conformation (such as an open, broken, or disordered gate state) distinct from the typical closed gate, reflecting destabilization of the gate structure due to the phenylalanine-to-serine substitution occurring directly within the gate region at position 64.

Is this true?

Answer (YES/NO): NO